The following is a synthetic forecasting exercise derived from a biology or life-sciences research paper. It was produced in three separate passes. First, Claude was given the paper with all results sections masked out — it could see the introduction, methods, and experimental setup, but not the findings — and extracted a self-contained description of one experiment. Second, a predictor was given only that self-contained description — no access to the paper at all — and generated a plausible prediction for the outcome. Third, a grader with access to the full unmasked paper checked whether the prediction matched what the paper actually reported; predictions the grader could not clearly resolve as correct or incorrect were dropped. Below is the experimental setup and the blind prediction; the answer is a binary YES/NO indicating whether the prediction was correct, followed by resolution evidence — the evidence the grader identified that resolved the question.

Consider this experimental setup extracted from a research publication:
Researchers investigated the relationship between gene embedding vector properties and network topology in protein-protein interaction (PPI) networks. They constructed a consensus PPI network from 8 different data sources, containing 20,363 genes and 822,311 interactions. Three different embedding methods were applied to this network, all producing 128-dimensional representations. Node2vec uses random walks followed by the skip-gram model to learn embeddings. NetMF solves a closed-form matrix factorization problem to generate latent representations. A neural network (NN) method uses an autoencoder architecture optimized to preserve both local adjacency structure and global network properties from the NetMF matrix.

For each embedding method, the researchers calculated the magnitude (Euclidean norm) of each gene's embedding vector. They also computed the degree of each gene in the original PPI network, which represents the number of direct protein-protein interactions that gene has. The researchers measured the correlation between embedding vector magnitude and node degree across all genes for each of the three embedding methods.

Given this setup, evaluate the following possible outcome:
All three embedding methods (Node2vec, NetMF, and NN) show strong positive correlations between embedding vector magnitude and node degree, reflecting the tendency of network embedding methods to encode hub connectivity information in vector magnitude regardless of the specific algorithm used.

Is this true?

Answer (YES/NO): NO